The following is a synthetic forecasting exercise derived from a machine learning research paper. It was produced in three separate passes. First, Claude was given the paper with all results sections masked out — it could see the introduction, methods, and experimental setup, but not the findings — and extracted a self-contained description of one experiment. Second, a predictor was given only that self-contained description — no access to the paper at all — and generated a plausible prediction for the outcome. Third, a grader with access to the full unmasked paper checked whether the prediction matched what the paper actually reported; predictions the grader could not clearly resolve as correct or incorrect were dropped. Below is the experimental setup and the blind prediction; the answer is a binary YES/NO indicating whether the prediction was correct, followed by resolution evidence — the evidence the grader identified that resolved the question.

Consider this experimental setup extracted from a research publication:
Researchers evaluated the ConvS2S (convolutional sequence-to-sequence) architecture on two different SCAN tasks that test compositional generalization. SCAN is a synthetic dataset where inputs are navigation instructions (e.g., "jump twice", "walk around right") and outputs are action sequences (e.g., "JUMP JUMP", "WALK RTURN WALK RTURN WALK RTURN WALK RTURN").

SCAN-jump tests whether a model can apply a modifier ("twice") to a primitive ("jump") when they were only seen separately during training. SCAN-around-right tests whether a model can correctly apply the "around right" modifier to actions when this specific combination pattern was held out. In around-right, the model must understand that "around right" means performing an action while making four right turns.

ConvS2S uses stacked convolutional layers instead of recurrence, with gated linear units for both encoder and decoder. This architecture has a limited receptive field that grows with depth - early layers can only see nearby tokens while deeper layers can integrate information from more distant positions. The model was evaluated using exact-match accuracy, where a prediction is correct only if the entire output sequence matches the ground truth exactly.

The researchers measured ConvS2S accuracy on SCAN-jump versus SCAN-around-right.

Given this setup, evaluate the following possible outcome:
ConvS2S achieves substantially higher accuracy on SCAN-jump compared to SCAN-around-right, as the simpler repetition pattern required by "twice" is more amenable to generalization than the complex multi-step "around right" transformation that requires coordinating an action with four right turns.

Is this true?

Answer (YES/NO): NO